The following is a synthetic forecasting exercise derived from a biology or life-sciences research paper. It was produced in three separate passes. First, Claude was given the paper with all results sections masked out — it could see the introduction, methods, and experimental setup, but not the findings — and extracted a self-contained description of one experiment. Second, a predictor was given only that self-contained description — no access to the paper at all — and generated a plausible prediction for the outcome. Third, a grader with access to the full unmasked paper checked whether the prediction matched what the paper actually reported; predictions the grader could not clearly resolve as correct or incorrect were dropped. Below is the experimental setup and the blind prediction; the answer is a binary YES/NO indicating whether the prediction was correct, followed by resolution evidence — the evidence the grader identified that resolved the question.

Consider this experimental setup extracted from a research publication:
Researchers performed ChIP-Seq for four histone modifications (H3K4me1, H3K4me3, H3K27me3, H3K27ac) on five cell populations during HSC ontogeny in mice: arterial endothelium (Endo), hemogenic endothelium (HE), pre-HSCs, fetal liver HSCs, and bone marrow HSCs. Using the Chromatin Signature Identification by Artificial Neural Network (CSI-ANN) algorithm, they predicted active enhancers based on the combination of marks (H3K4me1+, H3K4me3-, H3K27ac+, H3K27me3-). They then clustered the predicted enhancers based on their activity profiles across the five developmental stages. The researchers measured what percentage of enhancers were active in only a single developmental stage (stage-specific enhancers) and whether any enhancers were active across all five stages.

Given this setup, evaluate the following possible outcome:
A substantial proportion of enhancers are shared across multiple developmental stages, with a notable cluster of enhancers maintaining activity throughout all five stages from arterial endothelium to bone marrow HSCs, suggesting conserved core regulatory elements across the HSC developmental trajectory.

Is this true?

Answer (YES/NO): NO